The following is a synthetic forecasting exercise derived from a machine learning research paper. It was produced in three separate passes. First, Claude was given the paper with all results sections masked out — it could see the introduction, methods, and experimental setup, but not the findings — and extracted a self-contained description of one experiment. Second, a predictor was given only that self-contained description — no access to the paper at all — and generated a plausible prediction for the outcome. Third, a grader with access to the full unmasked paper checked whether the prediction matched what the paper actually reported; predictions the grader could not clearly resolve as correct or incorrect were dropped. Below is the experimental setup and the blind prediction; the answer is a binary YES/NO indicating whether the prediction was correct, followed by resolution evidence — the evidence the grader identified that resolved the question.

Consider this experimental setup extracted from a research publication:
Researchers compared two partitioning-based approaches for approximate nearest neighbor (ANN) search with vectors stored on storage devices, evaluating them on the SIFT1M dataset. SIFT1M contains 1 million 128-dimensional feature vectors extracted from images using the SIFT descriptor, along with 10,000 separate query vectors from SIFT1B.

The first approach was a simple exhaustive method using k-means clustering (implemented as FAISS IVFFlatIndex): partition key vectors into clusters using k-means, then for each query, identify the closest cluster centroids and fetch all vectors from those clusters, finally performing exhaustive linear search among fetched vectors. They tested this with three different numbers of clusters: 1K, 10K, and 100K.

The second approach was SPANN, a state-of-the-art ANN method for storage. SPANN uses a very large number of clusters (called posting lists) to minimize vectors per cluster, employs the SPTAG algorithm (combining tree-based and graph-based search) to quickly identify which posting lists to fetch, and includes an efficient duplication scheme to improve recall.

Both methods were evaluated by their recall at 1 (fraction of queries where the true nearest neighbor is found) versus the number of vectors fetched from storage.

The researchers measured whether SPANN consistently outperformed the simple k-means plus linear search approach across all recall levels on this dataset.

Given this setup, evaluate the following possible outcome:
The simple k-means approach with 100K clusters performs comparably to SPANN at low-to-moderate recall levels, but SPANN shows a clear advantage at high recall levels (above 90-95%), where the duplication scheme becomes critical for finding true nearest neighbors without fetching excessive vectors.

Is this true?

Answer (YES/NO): NO